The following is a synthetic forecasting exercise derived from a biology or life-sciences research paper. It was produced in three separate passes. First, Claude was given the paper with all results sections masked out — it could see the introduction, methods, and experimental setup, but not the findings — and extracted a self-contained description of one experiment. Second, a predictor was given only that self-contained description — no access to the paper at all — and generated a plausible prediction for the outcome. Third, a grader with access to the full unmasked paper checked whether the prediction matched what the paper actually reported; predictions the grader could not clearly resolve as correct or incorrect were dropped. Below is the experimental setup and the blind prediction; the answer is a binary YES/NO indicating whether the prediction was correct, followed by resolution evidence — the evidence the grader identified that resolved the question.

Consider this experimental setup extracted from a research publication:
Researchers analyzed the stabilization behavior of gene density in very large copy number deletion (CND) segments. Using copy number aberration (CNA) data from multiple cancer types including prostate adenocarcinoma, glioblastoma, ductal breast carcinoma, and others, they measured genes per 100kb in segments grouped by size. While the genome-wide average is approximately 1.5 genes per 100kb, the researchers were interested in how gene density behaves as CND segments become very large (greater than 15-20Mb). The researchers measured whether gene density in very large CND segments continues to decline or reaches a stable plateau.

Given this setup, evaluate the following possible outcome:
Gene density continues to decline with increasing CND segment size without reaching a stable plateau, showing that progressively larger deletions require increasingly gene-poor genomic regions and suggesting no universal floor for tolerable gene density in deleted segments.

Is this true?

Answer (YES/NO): NO